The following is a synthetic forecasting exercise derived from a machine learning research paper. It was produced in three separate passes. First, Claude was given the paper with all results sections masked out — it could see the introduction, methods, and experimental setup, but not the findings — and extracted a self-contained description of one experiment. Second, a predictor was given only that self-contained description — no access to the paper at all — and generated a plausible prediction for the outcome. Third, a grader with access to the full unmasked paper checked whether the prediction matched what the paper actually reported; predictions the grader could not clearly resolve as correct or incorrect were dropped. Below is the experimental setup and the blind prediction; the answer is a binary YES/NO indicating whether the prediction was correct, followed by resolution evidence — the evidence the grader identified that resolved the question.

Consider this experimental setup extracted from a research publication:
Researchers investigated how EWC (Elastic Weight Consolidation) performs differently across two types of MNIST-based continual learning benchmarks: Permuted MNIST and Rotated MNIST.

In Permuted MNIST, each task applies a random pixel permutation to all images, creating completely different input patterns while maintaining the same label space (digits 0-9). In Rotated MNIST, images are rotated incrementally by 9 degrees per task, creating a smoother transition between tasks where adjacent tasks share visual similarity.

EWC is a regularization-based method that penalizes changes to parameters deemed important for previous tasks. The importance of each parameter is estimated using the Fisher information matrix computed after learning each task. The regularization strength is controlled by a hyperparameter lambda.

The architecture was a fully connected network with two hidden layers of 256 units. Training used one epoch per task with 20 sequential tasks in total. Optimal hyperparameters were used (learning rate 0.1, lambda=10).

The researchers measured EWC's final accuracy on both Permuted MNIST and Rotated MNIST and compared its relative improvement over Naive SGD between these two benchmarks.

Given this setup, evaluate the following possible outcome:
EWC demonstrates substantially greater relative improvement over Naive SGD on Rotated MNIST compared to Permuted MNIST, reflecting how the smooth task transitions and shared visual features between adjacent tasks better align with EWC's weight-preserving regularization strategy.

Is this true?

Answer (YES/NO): NO